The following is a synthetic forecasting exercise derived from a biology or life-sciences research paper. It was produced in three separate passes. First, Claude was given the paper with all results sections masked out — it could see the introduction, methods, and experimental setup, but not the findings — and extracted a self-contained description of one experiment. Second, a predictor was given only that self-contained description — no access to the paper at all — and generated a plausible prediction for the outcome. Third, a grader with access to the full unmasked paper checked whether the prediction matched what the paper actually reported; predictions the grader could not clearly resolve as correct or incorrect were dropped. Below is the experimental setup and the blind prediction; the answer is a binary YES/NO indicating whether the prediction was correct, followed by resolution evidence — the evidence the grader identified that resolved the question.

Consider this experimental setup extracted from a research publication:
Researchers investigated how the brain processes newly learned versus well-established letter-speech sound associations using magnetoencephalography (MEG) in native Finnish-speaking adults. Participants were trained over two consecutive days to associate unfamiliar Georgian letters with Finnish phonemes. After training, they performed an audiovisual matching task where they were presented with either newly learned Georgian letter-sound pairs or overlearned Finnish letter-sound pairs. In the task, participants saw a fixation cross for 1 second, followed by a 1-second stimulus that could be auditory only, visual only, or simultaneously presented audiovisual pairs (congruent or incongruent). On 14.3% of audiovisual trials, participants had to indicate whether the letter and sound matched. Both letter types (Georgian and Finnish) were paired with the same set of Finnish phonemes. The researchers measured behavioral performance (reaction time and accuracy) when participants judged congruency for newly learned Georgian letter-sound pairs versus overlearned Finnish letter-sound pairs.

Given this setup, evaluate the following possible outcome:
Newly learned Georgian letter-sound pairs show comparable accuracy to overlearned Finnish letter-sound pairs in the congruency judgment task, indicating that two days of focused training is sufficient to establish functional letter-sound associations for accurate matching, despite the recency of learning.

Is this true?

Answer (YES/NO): YES